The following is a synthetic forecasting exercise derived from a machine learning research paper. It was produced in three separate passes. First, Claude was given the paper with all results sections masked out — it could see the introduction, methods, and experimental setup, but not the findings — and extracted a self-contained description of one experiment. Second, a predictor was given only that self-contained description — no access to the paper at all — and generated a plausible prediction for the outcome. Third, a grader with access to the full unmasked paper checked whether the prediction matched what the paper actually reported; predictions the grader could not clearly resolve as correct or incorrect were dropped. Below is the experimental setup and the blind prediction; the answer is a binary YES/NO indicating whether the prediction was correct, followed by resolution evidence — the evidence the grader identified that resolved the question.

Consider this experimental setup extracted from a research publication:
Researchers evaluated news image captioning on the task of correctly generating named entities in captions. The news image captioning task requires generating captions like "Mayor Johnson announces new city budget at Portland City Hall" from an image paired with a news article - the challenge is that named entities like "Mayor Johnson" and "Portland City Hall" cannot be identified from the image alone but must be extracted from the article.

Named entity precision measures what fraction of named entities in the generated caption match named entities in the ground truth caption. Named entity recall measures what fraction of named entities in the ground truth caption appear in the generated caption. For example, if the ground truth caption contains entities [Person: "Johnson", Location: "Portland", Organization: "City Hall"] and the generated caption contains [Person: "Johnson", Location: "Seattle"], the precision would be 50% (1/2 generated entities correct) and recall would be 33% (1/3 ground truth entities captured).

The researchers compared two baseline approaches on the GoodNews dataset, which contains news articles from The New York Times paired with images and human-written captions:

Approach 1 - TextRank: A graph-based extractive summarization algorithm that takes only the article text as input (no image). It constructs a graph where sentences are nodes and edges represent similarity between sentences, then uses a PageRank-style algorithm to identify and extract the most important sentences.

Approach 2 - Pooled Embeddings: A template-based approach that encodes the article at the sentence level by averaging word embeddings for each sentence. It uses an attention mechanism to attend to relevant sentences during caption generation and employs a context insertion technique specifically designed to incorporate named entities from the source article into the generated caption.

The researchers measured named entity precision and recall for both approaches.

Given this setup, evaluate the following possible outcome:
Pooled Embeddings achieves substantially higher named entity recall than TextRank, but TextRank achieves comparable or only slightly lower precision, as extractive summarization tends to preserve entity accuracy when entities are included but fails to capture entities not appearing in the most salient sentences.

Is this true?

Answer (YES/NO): NO